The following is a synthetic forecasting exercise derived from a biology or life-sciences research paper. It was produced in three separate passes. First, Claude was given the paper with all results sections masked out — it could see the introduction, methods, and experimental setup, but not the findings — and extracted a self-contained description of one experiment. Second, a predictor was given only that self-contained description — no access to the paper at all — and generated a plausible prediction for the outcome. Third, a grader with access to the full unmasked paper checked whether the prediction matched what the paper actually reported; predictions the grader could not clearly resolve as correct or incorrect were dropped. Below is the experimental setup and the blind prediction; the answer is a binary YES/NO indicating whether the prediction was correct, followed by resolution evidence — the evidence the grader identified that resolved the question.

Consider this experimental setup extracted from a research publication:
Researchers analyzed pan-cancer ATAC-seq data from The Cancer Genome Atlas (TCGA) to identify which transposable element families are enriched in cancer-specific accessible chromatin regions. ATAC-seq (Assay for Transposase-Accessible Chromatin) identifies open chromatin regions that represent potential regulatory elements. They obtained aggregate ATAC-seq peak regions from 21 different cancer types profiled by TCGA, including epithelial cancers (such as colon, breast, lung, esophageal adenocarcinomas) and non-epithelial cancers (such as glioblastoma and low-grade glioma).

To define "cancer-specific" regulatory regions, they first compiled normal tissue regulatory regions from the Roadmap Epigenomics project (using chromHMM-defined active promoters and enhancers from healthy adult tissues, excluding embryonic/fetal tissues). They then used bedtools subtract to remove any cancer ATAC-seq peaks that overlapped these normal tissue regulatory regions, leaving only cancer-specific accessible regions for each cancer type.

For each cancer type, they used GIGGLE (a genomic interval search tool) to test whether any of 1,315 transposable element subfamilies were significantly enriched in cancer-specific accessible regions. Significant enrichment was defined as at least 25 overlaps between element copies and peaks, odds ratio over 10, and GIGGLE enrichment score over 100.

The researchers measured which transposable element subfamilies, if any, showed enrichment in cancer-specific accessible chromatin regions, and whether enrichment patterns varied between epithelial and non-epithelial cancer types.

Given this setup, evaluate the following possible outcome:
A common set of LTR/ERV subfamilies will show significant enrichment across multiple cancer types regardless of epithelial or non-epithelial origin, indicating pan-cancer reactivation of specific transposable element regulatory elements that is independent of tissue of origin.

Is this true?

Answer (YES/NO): NO